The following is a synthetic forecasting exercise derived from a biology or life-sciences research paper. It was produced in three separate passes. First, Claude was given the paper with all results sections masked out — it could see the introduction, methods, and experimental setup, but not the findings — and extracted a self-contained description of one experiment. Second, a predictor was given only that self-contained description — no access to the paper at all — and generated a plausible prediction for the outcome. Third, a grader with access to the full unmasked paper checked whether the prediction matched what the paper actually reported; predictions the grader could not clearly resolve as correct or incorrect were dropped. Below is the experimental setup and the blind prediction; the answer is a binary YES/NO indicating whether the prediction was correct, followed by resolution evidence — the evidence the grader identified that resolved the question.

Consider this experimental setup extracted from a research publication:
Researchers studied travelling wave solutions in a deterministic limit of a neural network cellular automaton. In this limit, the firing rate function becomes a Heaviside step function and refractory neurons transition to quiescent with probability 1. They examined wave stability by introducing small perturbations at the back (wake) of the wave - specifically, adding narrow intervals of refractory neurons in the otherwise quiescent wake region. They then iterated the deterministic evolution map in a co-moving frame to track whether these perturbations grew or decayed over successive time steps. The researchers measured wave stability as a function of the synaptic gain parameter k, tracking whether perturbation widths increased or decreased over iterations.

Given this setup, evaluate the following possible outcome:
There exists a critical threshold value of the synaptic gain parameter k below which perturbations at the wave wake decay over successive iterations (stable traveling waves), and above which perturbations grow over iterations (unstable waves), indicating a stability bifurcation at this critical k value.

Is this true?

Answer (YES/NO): NO